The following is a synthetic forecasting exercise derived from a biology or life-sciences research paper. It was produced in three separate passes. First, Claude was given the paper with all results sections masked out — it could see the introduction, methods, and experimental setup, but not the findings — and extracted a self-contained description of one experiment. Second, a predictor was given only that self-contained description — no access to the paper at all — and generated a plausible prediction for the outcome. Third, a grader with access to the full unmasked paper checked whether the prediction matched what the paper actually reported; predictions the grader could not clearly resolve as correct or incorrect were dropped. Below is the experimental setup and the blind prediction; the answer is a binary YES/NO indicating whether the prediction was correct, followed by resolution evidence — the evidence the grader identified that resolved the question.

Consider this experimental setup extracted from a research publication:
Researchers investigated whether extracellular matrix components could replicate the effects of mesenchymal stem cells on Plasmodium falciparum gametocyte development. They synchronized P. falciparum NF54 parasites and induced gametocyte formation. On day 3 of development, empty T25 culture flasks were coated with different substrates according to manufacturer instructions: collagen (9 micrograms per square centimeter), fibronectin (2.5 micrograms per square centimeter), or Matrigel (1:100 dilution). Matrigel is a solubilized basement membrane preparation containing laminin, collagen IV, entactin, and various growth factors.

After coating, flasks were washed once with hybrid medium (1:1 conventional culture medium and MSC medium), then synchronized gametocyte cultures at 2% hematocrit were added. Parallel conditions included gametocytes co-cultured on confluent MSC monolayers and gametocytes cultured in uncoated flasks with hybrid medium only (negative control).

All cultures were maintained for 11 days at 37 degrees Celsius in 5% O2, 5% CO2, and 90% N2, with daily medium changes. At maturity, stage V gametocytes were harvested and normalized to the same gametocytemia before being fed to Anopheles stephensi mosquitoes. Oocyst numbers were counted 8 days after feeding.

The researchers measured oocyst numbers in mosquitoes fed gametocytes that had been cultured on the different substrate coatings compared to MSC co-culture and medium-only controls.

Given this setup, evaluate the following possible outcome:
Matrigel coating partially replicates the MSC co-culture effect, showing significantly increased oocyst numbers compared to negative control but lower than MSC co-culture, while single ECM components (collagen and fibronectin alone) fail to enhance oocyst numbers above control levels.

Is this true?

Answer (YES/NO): NO